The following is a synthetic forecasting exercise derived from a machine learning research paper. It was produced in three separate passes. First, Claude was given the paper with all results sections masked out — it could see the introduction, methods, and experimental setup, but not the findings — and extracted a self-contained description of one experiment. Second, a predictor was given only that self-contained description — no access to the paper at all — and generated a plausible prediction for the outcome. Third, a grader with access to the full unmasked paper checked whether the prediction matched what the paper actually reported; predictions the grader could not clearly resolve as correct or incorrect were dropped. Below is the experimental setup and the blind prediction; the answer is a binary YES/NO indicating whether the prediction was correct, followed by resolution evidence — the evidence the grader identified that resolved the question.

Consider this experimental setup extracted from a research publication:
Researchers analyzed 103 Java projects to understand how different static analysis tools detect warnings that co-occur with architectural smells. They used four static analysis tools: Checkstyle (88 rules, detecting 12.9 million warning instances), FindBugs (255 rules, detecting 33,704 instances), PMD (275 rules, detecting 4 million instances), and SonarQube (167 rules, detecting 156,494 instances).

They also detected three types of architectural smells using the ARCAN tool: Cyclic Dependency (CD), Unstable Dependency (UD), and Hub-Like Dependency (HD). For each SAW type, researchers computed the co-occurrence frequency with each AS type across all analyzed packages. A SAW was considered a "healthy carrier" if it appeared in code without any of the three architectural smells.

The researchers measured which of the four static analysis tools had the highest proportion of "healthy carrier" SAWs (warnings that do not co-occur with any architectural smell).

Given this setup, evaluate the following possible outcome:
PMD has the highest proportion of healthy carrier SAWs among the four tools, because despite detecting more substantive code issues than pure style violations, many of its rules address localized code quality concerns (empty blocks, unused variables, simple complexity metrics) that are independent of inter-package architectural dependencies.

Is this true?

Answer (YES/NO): NO